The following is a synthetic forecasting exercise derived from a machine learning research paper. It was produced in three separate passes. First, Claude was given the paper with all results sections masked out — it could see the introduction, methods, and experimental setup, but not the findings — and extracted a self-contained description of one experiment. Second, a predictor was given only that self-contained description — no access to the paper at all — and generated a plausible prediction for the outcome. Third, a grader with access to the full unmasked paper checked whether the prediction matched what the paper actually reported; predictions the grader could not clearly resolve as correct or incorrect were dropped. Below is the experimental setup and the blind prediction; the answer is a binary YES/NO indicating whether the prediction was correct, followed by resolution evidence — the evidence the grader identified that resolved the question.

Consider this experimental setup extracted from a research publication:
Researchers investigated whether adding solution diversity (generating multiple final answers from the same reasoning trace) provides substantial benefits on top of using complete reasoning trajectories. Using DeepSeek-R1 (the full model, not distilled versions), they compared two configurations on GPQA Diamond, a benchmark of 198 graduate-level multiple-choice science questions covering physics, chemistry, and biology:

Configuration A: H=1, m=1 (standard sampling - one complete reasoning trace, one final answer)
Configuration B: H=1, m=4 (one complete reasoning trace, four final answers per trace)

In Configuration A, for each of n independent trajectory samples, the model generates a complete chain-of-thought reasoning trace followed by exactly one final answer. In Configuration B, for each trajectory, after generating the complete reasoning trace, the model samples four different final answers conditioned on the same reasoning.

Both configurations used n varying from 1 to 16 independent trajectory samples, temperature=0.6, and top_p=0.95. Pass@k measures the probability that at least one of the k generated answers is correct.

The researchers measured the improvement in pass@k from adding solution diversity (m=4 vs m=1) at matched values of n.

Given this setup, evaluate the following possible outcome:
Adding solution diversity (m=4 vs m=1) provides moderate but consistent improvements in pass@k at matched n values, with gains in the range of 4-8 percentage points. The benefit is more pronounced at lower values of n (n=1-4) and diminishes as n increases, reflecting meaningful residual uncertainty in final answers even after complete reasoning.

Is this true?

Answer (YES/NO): NO